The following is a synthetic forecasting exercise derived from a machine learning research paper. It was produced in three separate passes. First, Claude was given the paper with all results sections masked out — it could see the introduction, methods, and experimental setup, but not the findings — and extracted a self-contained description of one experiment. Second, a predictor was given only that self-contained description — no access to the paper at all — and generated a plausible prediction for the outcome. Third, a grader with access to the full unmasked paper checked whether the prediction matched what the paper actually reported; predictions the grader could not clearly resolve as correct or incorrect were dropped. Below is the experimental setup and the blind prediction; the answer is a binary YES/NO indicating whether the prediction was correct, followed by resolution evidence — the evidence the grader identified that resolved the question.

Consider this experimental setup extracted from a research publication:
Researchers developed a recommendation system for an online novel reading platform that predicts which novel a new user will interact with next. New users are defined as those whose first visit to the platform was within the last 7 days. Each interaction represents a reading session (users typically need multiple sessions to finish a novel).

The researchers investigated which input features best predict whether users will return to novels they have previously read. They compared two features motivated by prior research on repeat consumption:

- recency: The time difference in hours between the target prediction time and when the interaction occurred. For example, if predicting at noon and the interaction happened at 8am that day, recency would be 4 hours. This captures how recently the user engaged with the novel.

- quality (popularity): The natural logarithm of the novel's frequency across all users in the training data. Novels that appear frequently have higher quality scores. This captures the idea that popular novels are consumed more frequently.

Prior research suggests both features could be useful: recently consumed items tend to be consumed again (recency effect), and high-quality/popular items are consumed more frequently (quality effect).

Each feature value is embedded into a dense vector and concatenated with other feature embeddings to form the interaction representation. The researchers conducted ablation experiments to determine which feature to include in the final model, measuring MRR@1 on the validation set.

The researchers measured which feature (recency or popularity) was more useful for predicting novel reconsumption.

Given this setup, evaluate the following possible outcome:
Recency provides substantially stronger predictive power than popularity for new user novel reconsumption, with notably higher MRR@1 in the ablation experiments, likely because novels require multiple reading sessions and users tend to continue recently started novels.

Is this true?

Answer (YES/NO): YES